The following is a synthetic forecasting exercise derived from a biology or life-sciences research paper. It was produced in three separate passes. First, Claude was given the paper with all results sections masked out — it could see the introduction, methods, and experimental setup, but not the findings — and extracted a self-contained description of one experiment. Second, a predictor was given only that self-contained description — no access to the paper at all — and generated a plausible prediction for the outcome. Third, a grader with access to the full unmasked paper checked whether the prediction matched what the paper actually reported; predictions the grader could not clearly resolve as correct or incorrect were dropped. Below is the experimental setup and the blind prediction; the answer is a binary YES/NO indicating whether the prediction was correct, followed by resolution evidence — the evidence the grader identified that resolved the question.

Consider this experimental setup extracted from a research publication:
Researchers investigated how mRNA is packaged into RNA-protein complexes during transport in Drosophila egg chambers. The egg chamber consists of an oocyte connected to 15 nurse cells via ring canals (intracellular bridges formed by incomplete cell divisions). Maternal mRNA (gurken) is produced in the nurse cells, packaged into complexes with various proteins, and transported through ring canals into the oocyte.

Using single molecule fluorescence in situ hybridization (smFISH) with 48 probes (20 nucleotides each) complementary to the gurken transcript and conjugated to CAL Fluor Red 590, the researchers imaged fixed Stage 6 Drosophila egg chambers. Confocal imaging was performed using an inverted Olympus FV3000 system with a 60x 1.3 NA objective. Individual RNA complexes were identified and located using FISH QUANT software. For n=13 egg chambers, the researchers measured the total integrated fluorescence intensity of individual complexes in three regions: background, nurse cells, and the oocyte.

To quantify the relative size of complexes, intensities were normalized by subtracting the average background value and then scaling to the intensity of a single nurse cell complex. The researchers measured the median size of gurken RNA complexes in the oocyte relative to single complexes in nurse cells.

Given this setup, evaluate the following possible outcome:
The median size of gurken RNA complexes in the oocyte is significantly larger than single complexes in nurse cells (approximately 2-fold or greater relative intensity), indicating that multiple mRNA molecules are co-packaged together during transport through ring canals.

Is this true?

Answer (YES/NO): YES